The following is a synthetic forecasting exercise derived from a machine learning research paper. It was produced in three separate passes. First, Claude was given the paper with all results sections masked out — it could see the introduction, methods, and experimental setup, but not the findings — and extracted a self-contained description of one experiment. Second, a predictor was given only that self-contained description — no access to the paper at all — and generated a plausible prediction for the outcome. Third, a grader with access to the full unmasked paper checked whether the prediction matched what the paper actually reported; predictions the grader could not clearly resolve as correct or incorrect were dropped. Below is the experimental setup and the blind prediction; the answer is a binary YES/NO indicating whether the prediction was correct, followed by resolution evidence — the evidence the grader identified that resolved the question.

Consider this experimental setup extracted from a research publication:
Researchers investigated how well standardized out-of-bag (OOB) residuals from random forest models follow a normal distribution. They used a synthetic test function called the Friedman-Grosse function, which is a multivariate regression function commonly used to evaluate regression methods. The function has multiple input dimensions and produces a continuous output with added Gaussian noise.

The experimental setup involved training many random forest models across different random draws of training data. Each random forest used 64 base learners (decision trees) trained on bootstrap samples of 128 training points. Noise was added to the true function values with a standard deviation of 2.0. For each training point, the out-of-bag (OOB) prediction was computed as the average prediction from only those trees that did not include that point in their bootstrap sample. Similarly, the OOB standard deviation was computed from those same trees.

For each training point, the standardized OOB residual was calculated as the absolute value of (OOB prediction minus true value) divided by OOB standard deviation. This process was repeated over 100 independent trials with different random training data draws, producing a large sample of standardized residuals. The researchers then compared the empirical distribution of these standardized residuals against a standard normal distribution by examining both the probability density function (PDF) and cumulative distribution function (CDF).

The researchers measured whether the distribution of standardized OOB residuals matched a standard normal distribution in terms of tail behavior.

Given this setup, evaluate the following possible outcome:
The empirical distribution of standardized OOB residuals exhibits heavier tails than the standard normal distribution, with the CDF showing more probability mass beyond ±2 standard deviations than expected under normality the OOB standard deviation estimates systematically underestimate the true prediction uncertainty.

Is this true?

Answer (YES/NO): YES